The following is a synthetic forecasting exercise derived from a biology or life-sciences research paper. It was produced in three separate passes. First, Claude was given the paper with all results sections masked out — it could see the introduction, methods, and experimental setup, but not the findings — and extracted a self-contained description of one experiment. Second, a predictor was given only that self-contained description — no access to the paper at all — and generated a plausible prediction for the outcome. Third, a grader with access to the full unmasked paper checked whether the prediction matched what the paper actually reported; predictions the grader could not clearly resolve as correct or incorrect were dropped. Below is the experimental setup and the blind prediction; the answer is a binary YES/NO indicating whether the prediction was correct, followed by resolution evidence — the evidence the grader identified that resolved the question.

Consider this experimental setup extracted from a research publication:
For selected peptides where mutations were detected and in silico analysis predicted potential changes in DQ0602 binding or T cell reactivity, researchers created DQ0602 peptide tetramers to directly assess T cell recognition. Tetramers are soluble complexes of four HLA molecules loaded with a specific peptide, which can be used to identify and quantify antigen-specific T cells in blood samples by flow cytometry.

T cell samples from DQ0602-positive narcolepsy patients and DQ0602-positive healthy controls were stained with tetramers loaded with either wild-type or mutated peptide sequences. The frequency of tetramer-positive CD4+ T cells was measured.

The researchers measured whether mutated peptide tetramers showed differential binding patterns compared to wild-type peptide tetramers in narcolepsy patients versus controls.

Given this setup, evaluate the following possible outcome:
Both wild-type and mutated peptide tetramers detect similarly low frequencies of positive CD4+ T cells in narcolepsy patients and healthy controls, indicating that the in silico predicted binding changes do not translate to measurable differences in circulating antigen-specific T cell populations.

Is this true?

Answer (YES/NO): YES